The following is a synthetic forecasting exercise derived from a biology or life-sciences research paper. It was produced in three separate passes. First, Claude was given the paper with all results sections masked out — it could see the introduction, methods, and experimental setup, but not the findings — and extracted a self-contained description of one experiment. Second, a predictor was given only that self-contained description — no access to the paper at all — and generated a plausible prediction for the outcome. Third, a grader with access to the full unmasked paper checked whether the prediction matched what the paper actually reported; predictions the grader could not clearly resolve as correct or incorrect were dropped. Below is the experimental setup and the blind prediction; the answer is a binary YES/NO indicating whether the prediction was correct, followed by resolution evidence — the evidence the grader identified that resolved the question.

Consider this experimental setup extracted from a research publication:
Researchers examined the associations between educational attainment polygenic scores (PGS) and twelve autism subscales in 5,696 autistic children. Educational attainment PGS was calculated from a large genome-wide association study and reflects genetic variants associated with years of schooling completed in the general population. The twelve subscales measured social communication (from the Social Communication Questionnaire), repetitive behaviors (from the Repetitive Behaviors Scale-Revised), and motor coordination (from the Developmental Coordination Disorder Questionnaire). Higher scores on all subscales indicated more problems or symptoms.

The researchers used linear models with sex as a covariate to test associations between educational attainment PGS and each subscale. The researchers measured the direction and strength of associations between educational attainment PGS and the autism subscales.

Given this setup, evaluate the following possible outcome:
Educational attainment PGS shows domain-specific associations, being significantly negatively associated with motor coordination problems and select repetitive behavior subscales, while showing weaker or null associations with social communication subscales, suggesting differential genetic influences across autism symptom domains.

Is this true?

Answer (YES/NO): NO